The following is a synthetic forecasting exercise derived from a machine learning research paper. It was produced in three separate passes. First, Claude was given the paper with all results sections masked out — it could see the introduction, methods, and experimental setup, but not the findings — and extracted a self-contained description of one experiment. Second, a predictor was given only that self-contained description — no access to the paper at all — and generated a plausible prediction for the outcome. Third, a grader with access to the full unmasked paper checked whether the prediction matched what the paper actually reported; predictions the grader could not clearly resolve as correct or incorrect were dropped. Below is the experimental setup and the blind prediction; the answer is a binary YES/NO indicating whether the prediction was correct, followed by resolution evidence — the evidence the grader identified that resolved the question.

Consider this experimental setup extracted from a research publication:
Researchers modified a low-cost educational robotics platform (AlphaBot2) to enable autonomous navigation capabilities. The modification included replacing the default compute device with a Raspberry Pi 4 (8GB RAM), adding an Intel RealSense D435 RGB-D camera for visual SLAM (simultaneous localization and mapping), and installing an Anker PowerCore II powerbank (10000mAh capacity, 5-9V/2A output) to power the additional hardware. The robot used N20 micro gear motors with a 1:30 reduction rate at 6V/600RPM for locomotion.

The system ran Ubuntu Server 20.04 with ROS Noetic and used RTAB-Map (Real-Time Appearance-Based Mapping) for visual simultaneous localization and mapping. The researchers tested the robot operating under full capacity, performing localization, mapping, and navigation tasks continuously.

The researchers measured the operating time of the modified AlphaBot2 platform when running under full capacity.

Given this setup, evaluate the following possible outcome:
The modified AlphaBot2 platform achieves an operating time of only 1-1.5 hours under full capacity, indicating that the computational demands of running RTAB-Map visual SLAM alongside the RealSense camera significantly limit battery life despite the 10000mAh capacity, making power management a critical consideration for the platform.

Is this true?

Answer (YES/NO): NO